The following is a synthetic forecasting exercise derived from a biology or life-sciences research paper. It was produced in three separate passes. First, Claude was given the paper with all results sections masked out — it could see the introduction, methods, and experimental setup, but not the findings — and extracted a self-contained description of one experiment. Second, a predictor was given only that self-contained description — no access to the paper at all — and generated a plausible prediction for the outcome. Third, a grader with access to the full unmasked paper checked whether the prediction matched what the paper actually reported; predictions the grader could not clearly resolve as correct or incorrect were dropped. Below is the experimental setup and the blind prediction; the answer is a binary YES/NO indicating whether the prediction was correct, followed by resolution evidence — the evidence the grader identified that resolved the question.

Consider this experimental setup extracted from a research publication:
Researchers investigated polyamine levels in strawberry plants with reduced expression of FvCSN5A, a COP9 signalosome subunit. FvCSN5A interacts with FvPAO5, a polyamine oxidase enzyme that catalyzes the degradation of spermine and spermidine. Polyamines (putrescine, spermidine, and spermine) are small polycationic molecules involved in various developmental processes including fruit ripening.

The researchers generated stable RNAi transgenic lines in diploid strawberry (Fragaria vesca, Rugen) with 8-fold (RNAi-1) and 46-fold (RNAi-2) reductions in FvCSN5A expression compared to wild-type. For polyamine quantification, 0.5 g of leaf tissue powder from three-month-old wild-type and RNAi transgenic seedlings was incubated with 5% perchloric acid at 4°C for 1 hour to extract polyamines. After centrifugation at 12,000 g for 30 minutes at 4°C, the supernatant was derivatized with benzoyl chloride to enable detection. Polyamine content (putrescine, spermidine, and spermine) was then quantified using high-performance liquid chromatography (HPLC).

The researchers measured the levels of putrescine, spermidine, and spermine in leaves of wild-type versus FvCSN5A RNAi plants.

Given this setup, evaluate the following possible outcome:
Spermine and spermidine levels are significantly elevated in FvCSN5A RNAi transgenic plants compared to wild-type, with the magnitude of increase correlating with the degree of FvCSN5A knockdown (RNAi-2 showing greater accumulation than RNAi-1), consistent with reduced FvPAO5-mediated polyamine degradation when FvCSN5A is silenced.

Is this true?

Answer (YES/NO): NO